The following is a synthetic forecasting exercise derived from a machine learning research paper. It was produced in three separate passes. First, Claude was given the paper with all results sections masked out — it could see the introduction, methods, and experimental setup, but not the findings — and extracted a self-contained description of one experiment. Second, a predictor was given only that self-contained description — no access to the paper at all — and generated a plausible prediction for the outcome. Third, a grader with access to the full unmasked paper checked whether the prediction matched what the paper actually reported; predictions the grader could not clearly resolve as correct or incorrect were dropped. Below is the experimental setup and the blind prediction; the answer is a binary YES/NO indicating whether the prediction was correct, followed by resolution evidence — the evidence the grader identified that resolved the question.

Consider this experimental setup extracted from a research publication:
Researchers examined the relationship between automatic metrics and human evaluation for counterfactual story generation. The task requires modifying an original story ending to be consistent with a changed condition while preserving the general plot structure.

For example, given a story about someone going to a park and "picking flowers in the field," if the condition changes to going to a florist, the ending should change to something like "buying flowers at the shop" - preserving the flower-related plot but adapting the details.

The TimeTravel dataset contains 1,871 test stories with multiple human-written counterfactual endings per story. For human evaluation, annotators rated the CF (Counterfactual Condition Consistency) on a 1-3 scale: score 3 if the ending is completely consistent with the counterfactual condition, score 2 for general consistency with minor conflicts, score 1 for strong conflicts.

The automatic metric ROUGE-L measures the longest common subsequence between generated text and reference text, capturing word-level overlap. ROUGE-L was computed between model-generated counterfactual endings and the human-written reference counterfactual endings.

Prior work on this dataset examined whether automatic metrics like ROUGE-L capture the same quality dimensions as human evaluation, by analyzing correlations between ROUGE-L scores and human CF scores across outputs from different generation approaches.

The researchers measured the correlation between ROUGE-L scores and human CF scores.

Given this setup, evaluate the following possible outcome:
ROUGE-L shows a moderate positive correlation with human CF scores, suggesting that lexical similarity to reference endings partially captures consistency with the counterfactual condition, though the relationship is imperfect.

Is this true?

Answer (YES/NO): NO